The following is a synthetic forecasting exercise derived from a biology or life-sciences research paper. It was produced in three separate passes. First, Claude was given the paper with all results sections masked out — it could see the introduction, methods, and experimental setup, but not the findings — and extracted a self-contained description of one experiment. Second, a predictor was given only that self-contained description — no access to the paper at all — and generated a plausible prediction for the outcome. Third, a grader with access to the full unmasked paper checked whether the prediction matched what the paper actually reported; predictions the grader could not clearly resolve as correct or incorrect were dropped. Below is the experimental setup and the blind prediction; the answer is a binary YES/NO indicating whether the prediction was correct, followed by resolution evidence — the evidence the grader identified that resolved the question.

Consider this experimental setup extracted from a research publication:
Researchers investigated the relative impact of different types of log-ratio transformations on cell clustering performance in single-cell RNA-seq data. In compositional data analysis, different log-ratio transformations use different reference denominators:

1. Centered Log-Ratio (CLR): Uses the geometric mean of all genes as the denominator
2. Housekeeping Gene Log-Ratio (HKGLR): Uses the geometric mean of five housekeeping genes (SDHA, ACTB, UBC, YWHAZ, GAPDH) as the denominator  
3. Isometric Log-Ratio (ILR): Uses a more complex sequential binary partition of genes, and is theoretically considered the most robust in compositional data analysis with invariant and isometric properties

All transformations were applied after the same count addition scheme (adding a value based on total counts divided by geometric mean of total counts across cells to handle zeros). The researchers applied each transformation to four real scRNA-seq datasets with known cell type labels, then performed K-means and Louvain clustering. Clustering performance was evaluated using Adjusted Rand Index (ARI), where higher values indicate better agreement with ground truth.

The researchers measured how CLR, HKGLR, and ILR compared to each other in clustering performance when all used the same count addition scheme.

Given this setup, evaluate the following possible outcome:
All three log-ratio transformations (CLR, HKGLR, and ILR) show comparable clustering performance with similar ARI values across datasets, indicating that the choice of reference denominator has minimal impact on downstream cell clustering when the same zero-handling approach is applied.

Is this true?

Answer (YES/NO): NO